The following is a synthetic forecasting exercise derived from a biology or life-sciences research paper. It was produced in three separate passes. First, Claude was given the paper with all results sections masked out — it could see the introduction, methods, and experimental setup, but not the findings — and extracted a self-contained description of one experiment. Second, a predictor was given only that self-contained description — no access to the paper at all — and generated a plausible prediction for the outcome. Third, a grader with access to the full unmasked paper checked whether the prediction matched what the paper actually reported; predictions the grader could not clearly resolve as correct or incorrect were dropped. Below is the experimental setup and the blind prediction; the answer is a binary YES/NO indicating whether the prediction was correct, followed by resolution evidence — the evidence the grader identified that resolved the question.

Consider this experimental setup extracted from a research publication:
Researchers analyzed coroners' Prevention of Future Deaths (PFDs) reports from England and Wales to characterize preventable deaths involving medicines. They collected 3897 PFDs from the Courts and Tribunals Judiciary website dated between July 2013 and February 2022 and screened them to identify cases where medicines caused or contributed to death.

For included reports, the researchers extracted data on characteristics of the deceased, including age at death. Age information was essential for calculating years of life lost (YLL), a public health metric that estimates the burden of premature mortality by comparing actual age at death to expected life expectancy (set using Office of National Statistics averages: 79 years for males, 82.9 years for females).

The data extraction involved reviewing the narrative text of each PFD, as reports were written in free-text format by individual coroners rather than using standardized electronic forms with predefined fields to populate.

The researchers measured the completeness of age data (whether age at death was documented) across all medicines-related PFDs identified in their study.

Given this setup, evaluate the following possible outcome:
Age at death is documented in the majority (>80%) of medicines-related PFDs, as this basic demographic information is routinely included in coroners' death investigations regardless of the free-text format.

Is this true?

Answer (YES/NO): NO